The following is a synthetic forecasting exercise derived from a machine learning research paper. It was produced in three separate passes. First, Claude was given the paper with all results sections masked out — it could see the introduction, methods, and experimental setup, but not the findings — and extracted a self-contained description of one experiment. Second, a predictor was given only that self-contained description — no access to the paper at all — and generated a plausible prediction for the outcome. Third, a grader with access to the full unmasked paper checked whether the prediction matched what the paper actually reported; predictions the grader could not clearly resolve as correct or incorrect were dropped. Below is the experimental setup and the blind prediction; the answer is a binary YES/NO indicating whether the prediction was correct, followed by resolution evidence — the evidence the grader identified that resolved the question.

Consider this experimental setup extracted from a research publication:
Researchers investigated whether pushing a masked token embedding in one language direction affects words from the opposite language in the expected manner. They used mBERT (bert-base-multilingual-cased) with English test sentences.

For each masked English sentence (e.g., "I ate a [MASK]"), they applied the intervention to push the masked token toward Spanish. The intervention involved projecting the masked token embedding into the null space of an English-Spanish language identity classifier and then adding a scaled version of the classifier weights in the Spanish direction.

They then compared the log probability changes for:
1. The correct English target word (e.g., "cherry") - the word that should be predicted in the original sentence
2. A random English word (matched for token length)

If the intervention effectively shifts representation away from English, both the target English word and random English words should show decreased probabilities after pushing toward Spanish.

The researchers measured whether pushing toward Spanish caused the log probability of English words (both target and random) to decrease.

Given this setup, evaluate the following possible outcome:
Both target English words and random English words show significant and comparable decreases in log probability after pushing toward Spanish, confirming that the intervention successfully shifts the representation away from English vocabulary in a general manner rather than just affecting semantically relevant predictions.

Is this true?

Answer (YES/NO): NO